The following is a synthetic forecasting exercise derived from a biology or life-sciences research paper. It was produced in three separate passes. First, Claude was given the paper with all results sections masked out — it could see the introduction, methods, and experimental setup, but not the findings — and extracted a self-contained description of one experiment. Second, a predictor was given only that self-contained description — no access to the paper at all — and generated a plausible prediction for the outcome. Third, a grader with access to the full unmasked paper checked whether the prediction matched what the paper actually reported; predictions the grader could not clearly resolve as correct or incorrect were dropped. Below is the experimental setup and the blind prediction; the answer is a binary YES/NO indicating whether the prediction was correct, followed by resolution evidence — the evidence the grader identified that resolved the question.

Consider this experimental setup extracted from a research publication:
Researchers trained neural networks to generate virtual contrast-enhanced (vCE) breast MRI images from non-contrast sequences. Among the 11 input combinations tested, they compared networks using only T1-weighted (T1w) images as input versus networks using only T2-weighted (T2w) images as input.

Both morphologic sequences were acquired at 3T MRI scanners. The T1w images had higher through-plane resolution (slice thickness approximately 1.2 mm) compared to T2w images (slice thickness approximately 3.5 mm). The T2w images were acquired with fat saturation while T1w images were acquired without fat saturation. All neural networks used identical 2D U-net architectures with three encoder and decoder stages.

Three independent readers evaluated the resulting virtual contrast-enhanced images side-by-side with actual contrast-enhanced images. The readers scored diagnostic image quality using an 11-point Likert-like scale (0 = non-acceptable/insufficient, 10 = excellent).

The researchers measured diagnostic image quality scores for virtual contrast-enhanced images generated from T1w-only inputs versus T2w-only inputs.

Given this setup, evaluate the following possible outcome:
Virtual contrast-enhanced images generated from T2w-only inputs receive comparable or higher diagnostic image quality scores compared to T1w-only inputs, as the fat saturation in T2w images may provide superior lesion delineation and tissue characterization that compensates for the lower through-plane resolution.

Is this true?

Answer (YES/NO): NO